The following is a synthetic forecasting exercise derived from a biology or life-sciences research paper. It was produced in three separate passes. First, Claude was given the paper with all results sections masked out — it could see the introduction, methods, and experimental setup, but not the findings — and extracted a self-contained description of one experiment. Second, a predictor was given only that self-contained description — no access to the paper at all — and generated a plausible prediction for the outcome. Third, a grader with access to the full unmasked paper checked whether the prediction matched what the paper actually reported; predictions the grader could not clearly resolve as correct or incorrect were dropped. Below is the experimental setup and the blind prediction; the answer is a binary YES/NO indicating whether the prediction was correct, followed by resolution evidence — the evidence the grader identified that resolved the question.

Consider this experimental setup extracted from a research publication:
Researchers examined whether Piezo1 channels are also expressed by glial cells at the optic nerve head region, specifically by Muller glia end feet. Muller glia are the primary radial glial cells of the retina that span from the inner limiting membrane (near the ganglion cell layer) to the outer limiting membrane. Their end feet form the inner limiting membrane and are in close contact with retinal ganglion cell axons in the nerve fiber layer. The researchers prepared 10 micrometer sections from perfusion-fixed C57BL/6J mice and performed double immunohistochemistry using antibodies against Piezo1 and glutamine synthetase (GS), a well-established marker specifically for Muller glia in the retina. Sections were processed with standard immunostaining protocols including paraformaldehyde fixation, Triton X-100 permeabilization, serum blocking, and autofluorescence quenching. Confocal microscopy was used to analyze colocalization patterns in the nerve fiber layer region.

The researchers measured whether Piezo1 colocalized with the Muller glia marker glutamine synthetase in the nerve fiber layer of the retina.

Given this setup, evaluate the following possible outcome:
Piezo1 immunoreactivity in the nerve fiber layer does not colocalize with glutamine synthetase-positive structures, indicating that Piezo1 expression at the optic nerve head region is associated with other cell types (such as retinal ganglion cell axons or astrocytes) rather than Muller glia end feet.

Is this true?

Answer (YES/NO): NO